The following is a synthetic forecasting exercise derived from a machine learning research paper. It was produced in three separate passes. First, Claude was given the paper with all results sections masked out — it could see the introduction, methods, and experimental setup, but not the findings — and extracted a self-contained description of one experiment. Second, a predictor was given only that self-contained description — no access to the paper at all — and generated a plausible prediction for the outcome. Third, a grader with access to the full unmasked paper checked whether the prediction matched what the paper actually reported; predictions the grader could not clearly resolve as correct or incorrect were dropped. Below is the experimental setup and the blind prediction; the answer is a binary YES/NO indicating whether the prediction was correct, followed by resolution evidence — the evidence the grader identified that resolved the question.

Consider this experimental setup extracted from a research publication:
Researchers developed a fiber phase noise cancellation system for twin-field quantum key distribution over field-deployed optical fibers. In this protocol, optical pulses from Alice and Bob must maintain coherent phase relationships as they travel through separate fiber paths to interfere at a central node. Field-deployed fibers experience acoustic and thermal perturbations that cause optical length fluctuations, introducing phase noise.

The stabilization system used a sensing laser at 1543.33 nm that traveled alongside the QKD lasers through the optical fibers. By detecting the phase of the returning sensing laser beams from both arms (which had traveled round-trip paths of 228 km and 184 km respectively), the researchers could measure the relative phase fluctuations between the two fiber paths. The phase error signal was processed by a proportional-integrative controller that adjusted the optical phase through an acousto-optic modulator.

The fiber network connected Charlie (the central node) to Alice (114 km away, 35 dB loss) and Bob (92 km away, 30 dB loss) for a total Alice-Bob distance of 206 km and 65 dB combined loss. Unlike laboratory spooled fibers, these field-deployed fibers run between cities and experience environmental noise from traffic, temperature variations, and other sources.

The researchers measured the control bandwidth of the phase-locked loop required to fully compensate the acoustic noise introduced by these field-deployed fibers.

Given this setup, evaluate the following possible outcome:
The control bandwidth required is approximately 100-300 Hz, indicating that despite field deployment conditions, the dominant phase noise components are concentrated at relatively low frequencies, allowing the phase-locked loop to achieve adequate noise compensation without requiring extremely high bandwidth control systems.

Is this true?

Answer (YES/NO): NO